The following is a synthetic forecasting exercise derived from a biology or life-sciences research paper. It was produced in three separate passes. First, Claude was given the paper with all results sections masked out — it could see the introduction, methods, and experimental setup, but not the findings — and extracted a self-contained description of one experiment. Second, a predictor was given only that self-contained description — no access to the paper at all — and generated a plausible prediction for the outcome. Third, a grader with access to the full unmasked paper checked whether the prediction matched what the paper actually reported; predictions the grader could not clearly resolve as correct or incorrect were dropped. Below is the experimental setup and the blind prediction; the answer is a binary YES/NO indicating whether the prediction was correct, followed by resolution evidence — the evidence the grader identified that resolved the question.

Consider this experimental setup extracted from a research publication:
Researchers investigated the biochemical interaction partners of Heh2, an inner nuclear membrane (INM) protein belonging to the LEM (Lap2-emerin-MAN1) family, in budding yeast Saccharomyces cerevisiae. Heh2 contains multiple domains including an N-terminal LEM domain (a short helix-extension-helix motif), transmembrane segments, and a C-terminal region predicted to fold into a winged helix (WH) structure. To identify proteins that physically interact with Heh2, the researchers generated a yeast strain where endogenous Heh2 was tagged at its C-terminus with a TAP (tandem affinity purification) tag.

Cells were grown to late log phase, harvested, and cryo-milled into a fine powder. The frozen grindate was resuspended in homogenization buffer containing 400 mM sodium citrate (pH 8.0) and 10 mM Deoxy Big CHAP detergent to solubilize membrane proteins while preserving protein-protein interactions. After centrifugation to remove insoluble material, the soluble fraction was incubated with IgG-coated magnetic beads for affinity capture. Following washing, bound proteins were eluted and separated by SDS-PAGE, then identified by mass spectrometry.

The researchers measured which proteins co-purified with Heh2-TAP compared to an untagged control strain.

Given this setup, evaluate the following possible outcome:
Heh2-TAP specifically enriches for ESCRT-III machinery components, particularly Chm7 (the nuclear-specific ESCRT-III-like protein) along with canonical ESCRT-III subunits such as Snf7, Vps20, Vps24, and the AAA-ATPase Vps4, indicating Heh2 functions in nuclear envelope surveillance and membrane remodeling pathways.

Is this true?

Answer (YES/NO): NO